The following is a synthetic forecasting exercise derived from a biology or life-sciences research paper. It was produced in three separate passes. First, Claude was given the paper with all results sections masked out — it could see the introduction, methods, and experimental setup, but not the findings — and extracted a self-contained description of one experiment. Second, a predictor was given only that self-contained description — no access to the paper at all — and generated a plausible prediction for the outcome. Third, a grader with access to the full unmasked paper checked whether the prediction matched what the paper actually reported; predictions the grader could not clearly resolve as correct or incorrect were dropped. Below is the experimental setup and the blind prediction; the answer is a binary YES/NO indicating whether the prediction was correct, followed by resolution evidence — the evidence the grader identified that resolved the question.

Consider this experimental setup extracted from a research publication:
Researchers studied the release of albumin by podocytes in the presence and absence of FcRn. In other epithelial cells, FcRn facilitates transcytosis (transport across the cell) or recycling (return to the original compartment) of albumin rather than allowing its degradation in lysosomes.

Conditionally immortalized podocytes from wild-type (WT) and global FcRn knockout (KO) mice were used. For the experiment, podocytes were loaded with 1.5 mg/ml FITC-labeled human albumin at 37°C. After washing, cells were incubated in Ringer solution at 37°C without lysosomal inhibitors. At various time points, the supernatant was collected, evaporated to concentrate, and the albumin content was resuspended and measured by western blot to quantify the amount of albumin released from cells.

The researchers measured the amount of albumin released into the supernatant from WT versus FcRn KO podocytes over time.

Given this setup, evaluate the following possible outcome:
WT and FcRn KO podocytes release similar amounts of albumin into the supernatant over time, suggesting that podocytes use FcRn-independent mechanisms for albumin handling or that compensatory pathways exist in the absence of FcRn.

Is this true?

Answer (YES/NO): YES